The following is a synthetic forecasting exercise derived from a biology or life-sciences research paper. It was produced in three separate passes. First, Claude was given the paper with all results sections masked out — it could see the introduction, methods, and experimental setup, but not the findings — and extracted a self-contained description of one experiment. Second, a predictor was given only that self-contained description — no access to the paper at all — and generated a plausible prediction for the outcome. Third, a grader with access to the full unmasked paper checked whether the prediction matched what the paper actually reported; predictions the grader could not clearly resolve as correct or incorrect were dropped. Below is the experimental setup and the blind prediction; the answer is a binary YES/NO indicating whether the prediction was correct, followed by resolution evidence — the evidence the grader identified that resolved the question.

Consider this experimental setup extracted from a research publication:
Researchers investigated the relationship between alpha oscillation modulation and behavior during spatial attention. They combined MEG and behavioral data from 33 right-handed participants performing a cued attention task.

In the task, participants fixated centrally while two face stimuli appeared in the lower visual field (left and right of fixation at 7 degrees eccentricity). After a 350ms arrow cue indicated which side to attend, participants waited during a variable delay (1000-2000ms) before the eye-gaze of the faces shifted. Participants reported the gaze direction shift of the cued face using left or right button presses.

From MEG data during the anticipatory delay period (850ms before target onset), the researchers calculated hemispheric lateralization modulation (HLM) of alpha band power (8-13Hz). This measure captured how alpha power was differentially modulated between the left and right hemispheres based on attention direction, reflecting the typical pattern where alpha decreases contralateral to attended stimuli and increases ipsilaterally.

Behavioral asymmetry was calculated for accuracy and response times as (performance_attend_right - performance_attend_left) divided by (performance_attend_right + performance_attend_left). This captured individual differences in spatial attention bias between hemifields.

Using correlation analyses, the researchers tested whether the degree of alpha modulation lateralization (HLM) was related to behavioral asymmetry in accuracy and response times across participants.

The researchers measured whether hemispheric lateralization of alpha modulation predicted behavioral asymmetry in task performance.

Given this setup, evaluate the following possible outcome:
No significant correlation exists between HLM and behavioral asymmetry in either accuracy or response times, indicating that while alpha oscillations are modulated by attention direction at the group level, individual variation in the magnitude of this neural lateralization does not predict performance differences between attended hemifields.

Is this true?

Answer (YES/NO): YES